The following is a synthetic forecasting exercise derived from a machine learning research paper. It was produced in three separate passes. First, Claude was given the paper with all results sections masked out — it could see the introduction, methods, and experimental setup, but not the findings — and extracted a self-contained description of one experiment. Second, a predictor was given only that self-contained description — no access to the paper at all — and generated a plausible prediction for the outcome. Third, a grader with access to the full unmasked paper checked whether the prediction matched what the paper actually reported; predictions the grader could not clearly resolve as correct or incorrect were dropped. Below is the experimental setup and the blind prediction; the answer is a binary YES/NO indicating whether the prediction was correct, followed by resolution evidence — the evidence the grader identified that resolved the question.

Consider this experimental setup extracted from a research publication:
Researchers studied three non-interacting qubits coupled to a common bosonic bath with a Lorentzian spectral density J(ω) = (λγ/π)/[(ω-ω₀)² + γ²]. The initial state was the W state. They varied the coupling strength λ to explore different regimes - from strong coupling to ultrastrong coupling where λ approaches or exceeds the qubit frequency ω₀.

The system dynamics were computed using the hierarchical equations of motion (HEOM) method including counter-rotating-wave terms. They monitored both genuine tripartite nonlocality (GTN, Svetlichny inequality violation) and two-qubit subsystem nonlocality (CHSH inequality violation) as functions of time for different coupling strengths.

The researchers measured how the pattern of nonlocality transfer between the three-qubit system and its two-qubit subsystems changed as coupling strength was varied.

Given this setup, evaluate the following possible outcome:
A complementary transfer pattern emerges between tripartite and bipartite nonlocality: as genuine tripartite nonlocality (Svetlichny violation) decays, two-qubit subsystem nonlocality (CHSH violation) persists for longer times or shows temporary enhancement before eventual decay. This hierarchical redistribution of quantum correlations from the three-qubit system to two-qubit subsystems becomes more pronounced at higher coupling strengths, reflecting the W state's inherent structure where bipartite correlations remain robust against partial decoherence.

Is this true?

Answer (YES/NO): NO